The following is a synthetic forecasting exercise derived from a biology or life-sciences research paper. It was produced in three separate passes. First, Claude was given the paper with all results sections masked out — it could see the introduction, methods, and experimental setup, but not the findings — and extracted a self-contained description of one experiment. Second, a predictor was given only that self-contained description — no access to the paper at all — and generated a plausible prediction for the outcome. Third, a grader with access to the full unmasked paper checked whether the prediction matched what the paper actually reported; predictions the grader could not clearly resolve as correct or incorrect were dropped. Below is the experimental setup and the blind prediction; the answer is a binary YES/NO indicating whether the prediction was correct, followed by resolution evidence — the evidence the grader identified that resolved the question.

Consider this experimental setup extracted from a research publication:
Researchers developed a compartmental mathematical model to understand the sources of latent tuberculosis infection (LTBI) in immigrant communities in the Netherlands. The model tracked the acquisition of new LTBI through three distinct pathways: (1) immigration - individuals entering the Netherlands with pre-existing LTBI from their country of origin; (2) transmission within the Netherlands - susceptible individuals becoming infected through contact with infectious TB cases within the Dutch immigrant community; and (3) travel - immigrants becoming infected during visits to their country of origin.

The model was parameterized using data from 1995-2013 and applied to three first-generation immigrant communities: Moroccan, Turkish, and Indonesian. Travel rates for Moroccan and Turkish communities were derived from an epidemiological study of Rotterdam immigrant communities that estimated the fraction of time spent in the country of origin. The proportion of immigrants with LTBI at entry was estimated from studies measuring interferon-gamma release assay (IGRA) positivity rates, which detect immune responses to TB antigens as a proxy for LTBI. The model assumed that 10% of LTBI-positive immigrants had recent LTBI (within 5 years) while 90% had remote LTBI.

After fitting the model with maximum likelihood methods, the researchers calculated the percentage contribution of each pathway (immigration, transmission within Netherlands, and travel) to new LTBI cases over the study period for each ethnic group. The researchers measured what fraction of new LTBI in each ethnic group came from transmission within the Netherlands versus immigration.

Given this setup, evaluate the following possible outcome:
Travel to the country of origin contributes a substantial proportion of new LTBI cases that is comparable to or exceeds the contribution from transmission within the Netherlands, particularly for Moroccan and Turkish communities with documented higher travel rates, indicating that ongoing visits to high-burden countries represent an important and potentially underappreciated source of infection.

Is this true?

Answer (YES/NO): NO